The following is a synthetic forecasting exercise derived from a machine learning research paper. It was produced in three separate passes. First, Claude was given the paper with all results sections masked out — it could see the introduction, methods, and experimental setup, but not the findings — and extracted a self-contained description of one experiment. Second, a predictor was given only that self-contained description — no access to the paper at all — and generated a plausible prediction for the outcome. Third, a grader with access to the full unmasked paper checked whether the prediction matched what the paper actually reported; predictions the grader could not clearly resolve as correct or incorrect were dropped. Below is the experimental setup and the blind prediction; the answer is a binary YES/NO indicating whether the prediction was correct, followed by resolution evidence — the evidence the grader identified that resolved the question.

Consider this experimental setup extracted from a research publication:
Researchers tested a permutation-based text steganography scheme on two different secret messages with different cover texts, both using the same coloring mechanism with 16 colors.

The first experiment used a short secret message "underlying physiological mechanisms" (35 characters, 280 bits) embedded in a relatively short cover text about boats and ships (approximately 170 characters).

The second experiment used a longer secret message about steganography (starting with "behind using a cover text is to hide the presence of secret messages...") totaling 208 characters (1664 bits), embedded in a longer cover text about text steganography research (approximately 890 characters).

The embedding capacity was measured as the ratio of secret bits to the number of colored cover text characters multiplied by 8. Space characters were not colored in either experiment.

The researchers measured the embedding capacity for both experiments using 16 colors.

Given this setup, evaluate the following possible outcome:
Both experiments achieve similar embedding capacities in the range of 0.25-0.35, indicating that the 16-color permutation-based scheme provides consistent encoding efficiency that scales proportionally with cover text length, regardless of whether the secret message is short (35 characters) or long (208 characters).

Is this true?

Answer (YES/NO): NO